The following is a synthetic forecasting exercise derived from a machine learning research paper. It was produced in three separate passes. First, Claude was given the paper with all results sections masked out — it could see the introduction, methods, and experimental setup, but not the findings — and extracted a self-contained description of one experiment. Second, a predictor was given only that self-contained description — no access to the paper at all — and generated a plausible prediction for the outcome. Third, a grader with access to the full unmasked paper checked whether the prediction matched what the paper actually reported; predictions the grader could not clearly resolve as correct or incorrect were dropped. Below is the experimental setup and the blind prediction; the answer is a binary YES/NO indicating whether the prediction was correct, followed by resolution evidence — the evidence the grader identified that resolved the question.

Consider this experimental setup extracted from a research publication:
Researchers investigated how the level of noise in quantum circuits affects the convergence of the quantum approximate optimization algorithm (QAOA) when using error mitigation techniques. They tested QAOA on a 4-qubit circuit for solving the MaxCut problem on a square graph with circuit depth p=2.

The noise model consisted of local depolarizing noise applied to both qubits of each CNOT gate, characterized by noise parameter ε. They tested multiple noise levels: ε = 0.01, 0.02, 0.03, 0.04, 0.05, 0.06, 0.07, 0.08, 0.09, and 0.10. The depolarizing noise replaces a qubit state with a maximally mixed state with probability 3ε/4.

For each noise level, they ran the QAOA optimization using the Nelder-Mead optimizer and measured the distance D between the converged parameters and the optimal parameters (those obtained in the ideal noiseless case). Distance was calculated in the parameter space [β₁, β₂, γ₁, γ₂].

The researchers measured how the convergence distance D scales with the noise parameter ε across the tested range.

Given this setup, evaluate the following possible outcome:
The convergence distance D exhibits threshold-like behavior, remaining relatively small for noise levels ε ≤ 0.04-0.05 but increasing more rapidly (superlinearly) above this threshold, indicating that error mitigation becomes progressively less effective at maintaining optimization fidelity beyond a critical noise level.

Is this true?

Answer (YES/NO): NO